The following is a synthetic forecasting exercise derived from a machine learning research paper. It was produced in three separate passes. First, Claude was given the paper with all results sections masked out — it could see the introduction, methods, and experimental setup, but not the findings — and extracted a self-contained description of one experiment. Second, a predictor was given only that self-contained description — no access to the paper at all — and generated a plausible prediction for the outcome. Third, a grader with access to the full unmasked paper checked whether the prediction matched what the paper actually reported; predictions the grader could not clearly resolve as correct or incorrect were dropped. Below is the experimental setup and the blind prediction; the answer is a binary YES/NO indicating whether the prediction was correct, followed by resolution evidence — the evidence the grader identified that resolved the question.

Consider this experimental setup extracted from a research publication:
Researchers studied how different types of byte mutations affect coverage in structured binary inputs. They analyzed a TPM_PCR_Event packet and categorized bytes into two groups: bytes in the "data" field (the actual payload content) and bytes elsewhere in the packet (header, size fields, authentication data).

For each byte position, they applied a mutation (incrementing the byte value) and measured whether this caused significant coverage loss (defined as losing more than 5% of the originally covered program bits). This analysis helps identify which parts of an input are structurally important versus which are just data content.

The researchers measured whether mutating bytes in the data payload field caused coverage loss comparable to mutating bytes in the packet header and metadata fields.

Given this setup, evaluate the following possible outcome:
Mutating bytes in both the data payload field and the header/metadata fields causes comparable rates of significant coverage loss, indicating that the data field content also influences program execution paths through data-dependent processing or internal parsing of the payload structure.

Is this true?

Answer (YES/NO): NO